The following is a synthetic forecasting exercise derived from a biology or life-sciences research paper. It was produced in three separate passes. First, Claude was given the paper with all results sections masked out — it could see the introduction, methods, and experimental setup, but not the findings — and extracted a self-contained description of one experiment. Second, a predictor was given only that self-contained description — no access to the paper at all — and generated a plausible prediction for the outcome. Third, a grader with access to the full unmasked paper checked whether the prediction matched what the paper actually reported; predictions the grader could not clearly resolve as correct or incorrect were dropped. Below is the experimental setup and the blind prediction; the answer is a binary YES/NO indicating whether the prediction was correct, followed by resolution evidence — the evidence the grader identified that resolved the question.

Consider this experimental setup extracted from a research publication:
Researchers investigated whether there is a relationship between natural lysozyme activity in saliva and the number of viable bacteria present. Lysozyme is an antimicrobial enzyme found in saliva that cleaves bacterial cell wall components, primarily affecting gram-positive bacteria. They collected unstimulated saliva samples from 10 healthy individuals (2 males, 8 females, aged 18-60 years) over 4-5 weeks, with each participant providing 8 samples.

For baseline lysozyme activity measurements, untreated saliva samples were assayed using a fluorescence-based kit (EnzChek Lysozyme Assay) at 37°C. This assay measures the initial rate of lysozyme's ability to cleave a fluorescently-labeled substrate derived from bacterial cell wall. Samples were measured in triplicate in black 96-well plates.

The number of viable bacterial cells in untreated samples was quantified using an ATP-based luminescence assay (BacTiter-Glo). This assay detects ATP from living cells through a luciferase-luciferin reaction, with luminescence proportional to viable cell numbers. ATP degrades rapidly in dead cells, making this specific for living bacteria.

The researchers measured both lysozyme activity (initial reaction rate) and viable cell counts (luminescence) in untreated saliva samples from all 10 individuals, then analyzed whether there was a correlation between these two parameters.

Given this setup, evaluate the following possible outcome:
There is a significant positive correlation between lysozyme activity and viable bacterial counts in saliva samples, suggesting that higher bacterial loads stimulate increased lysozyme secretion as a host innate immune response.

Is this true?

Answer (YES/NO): NO